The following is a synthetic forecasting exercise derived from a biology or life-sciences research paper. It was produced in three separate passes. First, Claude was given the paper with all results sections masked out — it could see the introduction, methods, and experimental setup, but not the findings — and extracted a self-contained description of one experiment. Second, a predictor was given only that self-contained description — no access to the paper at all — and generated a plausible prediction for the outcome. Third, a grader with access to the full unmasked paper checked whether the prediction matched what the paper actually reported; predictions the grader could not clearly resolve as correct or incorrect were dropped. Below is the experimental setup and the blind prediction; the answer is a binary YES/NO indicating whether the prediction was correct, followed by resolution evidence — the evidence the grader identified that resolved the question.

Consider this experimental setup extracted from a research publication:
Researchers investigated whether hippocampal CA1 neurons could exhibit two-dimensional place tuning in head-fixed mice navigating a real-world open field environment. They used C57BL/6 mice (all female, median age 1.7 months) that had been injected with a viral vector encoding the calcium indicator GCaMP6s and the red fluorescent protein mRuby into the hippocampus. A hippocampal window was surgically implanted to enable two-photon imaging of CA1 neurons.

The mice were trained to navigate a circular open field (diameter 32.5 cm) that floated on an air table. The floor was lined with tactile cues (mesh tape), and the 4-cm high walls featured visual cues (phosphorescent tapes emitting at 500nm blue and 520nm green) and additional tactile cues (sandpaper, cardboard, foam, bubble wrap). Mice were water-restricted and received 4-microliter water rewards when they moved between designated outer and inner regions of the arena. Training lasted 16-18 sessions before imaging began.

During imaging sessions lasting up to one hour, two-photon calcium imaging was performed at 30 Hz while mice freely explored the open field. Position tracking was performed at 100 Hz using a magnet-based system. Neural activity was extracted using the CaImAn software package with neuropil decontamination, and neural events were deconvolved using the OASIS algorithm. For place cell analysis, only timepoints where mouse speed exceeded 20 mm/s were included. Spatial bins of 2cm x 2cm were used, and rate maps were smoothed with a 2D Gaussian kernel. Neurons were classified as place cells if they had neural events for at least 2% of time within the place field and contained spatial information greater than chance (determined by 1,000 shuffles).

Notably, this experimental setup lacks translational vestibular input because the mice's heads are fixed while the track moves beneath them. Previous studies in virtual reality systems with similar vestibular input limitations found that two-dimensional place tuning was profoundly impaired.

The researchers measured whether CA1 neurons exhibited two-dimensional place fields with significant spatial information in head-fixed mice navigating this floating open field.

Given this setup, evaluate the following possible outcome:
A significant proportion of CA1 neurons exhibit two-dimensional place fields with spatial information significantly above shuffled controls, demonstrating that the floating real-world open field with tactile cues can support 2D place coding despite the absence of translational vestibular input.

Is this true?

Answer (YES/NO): YES